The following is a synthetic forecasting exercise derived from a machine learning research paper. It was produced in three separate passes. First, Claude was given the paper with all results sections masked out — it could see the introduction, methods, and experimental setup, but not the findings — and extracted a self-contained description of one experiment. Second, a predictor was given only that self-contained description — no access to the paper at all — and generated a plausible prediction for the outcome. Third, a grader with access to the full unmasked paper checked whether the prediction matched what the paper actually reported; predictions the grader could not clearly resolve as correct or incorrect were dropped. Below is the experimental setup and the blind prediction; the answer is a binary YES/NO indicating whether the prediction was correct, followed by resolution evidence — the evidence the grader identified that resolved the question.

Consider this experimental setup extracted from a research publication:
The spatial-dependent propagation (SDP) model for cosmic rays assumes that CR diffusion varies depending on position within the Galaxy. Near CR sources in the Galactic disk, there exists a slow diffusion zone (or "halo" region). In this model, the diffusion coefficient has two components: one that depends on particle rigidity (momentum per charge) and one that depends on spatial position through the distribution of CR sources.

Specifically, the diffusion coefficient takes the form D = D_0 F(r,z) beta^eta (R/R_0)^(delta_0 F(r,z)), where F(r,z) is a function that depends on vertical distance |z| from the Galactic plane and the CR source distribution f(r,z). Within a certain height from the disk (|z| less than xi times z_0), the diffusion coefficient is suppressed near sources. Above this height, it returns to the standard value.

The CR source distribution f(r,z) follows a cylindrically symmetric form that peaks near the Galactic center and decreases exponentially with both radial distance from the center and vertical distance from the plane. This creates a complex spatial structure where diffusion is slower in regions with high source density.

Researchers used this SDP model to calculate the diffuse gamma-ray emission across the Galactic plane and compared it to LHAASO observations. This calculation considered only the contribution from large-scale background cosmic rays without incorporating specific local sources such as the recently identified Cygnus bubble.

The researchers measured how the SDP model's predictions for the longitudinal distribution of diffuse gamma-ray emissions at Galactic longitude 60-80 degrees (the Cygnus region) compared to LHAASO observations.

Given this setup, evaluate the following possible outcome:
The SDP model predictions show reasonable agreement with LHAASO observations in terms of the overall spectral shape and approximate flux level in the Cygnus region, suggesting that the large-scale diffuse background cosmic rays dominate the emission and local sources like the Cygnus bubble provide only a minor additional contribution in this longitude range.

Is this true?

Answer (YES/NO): NO